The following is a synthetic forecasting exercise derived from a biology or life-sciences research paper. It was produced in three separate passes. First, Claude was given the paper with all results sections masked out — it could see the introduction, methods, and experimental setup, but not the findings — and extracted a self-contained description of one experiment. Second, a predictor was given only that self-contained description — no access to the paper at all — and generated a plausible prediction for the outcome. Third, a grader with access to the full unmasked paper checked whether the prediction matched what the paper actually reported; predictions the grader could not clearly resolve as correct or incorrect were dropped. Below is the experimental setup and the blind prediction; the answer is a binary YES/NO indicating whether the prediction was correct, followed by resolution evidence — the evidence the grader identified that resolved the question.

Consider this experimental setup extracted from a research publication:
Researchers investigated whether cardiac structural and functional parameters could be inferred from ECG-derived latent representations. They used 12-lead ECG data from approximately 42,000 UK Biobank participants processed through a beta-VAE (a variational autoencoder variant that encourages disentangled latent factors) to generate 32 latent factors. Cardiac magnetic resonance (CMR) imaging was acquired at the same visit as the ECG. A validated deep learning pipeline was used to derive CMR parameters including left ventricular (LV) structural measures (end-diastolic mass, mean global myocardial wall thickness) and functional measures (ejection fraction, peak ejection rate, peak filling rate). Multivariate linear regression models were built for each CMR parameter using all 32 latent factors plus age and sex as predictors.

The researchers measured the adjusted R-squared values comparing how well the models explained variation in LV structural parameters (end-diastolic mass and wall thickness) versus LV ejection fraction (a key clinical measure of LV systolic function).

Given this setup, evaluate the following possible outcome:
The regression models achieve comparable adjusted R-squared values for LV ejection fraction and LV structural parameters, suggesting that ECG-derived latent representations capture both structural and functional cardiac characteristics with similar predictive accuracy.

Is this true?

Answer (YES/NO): NO